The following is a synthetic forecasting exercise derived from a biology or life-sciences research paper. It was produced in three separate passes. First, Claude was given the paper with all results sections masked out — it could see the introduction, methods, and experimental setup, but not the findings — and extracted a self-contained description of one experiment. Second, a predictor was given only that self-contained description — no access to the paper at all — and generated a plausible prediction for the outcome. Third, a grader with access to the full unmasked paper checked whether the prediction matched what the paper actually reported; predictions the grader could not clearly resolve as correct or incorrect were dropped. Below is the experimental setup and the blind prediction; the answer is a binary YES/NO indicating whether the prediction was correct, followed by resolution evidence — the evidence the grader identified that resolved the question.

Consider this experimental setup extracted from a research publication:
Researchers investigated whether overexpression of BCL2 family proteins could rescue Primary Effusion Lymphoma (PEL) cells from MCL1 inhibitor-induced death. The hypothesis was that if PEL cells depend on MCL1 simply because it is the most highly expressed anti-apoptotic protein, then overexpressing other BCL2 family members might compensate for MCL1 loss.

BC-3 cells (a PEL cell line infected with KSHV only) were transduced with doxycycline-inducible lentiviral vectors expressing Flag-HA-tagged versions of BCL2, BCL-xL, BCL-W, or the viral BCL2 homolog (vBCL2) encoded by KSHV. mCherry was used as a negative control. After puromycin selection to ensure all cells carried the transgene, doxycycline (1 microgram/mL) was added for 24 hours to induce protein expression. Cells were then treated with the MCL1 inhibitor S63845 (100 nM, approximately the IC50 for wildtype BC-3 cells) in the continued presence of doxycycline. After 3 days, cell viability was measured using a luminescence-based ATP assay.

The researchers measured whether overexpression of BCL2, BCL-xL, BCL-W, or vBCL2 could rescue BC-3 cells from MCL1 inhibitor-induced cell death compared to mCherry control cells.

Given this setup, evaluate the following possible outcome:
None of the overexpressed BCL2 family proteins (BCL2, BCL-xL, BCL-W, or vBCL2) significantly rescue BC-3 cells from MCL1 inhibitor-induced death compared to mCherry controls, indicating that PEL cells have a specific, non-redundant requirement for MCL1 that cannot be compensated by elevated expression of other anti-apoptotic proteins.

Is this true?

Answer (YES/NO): NO